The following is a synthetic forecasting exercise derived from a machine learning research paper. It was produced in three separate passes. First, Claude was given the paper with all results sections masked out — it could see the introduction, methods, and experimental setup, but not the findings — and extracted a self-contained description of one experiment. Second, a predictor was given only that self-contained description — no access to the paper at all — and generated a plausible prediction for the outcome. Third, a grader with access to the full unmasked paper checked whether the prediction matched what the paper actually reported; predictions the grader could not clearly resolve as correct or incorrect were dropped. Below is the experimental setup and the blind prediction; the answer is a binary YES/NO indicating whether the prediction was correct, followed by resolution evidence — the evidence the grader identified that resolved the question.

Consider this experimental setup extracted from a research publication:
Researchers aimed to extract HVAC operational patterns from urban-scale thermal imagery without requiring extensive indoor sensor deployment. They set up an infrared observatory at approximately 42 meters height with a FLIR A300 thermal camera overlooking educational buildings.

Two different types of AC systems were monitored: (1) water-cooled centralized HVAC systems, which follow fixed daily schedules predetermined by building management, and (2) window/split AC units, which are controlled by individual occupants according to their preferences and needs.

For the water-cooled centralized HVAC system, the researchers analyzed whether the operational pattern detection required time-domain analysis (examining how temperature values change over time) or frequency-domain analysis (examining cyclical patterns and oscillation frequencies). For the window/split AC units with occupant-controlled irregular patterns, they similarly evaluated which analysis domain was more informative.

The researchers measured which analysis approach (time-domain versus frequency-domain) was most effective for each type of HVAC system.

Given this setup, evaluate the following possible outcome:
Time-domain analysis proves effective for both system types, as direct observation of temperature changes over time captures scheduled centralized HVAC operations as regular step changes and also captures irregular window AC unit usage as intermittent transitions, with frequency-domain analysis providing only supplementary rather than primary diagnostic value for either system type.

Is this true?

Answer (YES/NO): NO